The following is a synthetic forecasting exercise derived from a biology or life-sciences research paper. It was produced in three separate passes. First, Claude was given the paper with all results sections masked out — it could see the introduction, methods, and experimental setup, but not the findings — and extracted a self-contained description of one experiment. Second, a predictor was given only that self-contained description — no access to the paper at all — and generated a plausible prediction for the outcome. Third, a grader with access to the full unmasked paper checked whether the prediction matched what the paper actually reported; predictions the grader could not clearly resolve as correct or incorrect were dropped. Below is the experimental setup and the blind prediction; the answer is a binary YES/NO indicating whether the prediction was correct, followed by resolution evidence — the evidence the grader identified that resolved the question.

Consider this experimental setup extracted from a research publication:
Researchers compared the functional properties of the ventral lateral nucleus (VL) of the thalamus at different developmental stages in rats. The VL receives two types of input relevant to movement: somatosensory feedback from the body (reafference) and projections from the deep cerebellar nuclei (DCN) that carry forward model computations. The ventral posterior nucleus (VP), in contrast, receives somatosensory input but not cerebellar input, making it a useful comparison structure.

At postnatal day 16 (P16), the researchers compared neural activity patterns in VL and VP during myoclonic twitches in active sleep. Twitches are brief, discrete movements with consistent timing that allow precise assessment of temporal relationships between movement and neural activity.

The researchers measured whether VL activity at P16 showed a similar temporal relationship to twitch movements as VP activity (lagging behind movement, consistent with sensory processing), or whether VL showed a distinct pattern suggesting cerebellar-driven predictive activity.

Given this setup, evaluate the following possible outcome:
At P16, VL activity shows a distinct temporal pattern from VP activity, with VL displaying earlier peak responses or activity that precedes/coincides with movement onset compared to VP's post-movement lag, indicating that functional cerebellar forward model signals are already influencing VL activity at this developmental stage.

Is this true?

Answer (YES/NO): NO